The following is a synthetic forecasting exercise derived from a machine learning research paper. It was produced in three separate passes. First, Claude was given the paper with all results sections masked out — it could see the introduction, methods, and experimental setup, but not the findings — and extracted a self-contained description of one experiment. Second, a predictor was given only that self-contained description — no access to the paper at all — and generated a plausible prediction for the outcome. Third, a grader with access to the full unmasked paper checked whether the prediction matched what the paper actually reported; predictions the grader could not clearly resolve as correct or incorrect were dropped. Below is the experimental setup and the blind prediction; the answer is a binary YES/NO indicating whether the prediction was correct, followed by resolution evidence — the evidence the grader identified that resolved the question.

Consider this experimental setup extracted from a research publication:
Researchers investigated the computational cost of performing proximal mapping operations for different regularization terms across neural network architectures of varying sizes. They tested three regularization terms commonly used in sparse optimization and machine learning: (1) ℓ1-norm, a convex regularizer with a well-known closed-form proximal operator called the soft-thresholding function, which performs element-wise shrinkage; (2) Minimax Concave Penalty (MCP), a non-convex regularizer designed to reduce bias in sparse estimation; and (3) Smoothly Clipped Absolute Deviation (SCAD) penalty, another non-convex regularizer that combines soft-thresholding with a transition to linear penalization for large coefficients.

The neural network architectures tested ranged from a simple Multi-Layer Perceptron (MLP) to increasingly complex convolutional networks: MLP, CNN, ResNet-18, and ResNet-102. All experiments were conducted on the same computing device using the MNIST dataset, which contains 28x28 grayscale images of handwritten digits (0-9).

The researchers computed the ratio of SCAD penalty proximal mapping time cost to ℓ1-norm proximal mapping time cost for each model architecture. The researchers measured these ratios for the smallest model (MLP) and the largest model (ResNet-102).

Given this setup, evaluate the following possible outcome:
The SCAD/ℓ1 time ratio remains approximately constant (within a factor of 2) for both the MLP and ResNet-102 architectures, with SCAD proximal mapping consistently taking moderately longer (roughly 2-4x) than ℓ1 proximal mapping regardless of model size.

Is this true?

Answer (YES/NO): NO